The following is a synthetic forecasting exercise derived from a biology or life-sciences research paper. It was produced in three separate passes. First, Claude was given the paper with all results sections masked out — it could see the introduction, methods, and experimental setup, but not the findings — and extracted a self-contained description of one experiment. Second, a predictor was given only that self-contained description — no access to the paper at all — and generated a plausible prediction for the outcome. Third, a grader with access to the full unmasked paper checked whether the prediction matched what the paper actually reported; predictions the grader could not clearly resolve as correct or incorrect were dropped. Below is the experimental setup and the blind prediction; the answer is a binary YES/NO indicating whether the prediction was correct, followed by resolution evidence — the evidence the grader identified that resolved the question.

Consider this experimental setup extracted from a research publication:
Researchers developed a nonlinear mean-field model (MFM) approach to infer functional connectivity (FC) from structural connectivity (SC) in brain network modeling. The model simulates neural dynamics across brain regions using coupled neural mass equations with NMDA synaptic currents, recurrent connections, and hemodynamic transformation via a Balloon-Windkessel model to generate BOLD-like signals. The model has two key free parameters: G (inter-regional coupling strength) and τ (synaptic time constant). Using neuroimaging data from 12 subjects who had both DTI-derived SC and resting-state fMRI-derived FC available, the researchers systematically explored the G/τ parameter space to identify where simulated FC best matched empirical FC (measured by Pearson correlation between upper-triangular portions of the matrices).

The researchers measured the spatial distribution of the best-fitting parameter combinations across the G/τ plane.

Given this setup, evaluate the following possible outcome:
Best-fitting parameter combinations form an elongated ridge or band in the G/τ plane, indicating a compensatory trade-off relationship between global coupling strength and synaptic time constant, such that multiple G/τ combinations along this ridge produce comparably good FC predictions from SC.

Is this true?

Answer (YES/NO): YES